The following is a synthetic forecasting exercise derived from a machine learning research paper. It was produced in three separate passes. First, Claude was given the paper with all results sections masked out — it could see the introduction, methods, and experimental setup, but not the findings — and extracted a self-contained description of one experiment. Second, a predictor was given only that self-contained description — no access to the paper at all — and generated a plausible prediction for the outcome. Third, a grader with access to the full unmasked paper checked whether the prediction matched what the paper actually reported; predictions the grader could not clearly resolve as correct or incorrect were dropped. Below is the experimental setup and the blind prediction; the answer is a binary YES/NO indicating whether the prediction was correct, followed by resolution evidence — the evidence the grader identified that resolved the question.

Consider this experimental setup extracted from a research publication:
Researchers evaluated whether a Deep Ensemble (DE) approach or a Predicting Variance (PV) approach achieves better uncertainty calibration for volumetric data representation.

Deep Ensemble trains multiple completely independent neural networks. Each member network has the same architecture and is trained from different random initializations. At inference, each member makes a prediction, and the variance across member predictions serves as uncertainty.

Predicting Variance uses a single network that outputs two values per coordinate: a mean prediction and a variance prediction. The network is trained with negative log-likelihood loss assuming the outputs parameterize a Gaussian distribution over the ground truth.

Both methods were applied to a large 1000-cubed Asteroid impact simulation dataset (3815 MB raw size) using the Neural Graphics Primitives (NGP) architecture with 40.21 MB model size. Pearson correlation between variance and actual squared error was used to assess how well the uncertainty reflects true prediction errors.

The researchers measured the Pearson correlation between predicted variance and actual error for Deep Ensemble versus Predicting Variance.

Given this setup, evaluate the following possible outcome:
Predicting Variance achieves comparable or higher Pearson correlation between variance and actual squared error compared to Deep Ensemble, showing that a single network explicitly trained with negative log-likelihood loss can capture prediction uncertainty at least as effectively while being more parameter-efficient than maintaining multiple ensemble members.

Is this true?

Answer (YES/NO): YES